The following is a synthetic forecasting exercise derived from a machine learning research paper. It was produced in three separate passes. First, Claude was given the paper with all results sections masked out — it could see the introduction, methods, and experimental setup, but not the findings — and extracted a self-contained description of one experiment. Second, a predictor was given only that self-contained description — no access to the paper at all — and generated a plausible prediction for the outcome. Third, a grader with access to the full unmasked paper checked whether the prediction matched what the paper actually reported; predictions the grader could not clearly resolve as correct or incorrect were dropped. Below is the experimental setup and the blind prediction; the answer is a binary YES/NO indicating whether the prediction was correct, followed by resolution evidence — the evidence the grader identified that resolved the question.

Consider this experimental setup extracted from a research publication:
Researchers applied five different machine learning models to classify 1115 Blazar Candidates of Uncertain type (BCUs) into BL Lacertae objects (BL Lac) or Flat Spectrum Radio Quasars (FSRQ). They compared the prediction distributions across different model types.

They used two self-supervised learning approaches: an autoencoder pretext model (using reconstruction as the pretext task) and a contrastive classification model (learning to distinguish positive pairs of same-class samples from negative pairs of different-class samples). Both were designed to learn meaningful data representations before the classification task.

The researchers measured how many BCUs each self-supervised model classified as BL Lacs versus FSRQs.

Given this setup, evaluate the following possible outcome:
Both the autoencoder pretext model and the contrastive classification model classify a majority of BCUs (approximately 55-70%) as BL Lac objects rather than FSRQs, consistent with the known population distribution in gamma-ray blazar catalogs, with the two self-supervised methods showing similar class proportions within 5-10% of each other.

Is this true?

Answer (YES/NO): YES